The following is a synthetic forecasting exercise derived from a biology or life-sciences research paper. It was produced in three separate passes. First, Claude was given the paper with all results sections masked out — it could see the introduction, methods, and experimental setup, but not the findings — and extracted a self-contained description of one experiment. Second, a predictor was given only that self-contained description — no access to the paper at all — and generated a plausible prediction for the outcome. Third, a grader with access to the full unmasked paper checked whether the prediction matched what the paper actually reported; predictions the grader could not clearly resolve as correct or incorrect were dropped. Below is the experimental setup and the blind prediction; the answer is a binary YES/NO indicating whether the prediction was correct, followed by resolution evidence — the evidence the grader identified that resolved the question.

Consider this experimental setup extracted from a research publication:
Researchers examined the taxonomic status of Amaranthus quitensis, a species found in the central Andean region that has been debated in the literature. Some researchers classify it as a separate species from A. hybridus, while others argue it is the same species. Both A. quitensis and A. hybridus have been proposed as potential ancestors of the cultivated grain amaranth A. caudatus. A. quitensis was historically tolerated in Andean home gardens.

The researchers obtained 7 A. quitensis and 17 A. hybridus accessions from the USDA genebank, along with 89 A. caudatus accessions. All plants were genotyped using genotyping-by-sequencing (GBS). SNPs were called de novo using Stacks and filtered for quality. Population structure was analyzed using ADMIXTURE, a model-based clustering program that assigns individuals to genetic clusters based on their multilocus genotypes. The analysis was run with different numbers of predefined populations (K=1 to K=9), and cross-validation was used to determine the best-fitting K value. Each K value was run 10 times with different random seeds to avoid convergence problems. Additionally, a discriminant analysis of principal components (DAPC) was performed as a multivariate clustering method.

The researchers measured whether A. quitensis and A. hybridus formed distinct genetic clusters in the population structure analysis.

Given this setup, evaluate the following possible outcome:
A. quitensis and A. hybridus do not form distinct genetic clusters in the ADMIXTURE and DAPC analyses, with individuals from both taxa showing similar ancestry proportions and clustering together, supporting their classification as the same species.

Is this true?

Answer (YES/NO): YES